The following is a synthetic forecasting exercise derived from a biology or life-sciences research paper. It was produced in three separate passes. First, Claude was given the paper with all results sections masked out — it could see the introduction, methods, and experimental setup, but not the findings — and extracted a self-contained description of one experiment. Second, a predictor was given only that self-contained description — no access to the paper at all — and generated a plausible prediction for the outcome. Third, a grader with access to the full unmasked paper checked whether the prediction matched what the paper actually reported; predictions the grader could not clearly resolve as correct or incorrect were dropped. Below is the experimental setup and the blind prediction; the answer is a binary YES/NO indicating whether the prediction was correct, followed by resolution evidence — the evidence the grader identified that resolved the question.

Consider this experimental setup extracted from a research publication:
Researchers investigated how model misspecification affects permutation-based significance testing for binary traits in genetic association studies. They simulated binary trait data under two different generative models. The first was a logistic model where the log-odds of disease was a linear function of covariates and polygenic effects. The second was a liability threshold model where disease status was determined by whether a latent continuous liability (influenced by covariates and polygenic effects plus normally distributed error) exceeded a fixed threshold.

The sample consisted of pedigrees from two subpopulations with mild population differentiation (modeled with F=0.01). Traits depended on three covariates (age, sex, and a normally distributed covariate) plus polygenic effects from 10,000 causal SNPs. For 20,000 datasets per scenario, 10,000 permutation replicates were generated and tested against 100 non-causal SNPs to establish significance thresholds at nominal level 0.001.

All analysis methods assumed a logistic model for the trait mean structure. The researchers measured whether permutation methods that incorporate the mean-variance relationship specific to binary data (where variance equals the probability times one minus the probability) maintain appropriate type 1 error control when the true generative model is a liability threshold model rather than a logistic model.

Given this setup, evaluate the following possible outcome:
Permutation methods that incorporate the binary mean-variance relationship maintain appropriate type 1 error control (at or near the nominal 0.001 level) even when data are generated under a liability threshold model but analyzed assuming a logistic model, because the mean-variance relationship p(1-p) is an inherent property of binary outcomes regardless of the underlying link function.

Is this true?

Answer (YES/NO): YES